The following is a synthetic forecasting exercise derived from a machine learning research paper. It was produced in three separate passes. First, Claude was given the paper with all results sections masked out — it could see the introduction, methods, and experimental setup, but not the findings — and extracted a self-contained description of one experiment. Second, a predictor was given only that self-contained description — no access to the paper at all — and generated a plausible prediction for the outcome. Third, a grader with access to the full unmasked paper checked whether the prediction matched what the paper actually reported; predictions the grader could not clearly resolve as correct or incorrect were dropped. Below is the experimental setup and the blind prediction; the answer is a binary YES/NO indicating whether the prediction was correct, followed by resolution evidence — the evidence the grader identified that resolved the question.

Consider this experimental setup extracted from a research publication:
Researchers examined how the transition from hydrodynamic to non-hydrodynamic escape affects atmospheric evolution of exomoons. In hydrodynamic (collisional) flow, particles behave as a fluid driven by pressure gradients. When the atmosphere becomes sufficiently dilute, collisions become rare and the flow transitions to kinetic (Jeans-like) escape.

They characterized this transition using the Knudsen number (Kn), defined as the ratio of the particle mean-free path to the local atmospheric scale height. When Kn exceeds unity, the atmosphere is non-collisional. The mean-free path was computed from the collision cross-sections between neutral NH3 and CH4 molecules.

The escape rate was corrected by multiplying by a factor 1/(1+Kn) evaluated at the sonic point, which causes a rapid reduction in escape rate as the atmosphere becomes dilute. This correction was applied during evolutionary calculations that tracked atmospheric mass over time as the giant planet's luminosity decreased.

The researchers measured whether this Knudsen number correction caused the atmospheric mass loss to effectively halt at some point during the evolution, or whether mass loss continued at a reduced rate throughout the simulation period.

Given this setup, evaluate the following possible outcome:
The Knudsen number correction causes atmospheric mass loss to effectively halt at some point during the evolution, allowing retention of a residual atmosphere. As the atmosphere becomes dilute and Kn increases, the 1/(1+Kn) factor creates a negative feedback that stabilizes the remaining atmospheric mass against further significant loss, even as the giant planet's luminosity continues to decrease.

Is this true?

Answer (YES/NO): YES